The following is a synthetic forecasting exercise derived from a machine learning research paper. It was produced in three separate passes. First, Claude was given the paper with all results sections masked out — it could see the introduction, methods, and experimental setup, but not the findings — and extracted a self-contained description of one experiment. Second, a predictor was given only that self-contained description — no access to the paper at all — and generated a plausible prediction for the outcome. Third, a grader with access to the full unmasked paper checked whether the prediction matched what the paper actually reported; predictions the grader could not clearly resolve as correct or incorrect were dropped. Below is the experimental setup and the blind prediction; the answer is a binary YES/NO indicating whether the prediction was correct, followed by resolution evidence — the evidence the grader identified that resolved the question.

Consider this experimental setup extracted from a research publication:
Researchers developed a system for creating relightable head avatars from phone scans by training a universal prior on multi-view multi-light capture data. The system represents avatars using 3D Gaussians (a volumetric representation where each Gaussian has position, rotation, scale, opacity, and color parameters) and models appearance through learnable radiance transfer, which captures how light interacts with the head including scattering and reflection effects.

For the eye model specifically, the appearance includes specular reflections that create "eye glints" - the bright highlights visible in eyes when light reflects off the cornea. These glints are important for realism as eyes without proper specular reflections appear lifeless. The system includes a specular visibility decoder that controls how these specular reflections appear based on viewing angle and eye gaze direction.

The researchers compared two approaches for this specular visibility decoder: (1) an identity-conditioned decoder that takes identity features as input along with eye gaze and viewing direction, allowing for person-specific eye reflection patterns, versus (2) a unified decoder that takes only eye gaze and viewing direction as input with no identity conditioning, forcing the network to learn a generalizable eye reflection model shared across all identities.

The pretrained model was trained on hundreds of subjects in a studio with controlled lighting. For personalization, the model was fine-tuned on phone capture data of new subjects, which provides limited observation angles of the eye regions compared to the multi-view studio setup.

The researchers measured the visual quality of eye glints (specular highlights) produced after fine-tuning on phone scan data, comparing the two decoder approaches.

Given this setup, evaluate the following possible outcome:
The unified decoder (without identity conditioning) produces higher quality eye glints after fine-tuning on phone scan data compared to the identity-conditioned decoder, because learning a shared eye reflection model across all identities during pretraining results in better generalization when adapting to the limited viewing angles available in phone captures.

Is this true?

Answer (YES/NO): YES